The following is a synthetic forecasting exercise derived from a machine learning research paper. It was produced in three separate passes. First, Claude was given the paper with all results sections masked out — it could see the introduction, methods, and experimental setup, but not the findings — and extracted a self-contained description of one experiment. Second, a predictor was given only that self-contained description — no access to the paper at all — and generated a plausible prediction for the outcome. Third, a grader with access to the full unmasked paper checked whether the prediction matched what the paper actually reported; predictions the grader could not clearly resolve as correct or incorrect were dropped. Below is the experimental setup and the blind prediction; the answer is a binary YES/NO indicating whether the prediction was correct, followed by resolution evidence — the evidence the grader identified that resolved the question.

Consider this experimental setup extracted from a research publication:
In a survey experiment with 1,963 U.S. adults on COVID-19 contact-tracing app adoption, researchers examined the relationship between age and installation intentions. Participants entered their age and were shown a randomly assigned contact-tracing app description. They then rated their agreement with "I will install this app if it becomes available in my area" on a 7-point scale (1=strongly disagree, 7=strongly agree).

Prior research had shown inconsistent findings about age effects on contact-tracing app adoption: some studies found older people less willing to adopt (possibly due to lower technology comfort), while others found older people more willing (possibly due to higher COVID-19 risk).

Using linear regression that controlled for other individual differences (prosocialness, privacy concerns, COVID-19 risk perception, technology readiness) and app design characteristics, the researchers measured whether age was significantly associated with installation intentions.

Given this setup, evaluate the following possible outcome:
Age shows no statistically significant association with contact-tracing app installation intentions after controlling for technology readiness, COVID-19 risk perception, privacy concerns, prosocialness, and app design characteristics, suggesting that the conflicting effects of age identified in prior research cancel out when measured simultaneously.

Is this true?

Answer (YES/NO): NO